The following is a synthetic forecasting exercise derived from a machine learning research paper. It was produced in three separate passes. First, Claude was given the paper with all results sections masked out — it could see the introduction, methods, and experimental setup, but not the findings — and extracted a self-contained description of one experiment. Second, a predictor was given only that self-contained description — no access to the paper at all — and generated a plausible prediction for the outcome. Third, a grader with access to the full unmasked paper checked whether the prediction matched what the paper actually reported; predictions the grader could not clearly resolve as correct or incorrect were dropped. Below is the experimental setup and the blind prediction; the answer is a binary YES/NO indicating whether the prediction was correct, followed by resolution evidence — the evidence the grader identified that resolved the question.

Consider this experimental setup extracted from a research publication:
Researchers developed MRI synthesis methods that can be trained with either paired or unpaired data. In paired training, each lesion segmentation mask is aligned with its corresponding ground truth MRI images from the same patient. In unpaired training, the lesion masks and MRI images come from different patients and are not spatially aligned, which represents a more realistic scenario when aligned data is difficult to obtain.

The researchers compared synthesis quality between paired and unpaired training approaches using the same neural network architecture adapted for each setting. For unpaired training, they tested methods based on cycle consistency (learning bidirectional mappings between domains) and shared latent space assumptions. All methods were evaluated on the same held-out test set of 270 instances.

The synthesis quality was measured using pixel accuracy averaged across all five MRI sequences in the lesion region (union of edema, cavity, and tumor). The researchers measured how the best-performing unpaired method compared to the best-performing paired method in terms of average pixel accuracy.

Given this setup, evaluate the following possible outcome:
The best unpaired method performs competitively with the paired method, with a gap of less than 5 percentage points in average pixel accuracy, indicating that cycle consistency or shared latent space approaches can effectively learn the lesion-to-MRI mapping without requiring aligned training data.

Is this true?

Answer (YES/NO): NO